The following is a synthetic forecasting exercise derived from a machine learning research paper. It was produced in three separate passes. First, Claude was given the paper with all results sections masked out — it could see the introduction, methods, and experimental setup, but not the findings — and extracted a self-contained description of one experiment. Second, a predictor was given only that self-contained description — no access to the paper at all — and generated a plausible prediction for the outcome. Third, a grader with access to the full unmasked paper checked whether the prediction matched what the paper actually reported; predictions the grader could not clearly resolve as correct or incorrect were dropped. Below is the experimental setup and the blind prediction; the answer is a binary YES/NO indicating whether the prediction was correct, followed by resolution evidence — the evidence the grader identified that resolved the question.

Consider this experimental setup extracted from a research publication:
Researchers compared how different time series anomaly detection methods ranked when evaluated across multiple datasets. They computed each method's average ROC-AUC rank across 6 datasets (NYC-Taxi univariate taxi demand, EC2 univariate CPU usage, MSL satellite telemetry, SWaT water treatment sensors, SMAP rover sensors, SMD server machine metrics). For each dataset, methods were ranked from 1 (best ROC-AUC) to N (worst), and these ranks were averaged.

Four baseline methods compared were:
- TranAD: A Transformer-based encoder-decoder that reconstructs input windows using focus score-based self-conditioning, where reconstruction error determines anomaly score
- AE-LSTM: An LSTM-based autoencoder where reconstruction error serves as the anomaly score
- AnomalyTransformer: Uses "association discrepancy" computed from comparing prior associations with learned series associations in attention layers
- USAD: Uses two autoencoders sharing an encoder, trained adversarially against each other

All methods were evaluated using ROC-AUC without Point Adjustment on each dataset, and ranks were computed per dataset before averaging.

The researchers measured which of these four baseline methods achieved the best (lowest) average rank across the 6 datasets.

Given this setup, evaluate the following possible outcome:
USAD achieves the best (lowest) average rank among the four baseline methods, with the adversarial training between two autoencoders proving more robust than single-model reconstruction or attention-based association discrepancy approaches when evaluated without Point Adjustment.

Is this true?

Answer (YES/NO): NO